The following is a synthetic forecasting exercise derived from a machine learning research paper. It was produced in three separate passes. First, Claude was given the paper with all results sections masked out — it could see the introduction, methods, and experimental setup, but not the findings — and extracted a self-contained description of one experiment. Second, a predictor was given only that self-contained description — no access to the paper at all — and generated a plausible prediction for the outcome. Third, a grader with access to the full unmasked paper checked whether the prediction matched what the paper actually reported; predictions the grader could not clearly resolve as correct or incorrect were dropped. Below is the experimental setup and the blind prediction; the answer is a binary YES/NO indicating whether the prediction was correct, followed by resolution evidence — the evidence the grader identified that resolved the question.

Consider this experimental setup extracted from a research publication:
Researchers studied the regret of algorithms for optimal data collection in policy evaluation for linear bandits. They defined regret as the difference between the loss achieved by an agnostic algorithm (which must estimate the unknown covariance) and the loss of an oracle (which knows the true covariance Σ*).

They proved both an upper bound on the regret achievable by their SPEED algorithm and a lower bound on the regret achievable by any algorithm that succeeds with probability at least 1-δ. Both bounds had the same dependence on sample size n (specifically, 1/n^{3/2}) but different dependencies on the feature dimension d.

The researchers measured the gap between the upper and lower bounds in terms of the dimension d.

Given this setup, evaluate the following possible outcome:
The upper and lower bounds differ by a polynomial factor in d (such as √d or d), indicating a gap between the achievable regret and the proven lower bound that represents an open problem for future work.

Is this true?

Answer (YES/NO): YES